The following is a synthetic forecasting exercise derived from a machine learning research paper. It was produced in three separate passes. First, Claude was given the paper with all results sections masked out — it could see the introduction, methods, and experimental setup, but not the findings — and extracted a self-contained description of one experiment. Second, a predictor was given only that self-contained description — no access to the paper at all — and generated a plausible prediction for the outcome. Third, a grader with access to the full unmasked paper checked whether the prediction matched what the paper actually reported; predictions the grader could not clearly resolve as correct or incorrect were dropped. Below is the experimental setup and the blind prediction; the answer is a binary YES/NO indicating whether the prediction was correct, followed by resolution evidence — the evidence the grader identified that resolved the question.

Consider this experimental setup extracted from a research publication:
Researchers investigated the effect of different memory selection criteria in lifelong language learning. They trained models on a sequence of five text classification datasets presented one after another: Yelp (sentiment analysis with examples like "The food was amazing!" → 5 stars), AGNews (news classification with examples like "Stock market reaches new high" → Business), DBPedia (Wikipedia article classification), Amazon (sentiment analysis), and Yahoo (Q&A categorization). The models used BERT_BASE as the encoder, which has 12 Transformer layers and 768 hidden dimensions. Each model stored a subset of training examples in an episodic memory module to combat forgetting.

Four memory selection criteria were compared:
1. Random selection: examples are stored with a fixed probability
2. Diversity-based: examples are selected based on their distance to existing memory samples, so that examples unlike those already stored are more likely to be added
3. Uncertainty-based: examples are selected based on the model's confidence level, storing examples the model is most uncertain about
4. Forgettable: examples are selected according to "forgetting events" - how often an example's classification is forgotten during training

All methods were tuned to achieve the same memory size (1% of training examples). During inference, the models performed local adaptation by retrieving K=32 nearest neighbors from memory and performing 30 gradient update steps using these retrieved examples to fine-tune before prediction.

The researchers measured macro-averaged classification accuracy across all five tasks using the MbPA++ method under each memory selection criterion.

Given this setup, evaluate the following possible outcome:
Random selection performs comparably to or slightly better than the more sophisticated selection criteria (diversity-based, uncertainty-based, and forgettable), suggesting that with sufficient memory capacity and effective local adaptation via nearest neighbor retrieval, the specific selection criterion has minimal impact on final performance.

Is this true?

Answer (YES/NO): NO